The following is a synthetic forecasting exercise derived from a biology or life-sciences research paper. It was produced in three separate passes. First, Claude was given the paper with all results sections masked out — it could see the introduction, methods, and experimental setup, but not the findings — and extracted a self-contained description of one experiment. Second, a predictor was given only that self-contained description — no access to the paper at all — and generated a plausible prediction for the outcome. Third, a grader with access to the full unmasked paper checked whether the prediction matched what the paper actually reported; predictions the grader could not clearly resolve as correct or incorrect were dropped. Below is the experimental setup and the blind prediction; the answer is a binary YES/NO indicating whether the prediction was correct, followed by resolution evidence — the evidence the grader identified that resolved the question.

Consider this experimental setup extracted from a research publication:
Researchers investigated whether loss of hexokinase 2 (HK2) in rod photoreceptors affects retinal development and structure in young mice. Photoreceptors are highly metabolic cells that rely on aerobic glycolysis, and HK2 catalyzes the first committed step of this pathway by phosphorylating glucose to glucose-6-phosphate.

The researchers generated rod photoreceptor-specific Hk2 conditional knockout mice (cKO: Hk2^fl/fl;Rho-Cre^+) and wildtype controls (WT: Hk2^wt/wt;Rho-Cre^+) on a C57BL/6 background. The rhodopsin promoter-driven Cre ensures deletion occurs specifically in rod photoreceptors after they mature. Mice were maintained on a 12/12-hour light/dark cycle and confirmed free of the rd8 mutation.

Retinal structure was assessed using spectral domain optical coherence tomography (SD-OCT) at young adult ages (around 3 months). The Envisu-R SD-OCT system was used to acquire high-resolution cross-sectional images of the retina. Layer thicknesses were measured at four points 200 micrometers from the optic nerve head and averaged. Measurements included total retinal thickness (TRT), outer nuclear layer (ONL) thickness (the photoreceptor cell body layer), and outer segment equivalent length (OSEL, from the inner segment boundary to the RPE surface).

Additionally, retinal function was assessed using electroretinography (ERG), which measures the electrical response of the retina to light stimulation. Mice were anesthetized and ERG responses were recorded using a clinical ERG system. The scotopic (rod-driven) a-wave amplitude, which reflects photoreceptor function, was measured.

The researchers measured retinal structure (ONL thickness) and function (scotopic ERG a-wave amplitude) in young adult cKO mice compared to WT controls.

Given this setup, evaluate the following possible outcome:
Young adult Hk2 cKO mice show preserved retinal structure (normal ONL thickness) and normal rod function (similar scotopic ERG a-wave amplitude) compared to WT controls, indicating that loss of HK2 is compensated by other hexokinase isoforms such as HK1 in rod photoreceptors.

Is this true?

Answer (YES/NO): YES